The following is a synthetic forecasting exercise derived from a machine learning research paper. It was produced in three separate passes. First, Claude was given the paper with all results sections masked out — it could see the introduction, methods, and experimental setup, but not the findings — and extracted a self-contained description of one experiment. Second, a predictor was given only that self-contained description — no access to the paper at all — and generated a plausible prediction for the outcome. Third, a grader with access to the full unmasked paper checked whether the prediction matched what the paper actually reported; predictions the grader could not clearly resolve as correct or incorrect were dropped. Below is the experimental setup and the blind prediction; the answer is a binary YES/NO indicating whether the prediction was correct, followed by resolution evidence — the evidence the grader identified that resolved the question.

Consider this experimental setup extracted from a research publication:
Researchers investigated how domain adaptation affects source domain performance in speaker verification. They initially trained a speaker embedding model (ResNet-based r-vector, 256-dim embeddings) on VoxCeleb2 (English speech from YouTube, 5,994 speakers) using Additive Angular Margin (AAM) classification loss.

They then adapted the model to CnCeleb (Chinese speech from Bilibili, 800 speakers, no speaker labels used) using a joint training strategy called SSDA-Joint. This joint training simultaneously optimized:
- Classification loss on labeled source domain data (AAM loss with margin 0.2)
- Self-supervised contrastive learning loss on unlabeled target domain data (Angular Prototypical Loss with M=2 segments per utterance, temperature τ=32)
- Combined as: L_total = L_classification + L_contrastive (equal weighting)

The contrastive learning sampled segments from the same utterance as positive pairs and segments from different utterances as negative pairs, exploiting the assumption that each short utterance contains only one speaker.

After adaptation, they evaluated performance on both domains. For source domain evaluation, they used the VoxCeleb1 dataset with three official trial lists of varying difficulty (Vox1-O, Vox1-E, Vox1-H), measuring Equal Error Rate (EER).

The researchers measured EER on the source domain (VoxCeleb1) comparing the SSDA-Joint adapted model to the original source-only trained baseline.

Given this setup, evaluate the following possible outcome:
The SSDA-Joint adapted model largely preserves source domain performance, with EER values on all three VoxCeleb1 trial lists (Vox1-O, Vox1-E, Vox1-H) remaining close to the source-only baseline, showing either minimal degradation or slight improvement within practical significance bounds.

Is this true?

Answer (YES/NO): YES